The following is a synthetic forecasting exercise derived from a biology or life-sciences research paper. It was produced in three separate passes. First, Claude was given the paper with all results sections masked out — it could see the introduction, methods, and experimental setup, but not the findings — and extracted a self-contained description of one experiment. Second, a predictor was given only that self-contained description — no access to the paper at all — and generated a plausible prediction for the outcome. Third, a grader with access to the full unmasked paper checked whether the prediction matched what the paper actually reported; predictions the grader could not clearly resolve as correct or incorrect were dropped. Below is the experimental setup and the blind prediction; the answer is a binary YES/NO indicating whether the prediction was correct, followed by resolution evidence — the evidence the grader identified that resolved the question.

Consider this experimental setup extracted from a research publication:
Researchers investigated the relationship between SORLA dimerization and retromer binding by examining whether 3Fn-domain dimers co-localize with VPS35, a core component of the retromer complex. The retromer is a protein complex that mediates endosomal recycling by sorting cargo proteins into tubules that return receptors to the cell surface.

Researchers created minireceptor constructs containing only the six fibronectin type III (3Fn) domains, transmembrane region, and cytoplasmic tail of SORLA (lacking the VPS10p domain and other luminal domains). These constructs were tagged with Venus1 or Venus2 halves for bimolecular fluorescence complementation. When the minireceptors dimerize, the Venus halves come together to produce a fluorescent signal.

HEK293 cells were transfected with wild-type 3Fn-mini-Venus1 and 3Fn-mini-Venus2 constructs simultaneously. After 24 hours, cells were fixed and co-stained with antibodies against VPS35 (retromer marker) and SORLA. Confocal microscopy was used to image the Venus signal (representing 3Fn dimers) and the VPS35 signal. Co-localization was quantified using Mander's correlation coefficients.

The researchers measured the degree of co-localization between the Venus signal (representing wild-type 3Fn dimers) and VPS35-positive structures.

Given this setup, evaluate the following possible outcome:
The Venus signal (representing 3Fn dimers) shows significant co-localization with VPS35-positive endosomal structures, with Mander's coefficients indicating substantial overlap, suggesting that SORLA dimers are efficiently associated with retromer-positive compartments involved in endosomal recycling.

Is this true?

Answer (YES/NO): YES